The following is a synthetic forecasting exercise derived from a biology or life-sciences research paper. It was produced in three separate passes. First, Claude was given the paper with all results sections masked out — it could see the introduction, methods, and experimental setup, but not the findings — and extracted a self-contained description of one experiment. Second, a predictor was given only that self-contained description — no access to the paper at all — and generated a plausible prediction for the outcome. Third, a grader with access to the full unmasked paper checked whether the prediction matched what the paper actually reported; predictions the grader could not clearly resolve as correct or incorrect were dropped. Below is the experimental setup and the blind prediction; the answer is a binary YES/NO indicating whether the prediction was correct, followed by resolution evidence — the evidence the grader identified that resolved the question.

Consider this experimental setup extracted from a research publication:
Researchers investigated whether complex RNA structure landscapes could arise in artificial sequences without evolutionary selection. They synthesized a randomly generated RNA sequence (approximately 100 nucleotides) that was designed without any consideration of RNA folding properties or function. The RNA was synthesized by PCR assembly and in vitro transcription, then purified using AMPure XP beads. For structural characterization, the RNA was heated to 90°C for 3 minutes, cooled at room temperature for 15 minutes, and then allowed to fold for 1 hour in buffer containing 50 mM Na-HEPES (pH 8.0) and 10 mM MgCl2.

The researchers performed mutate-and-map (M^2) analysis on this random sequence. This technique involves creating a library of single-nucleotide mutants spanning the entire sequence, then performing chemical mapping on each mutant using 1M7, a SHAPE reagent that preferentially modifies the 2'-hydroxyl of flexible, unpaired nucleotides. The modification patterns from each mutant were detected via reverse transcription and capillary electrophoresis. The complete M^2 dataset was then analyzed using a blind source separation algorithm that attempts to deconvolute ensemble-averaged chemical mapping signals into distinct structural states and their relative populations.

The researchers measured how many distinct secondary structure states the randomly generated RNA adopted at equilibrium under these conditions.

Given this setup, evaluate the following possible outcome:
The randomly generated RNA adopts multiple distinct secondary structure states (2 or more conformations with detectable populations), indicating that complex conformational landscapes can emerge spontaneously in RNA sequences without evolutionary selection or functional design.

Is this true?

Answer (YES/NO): YES